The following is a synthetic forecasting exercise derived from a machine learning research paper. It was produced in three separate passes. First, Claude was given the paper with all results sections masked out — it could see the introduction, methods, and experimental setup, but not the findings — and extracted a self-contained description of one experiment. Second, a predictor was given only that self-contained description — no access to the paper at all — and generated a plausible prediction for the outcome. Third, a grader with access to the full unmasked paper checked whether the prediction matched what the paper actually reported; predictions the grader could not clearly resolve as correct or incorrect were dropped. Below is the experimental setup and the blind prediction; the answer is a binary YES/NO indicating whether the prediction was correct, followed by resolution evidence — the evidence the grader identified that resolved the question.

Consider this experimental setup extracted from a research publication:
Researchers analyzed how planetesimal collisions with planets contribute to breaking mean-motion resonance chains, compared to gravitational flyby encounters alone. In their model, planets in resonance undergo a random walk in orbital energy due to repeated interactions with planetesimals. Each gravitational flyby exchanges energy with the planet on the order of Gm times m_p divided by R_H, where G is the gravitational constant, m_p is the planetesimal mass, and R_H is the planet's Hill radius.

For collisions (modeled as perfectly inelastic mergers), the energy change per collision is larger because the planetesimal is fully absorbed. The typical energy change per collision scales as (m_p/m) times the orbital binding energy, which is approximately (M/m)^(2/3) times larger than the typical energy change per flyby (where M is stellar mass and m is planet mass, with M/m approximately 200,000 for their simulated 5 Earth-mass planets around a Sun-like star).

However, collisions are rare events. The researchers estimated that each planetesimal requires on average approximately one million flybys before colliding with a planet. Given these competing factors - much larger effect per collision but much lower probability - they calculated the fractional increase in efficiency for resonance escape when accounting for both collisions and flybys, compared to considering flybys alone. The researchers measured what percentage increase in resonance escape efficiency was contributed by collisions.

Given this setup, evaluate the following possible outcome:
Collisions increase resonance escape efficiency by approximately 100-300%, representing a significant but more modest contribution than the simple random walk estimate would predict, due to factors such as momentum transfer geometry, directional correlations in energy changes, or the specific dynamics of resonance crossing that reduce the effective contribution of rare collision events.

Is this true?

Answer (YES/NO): NO